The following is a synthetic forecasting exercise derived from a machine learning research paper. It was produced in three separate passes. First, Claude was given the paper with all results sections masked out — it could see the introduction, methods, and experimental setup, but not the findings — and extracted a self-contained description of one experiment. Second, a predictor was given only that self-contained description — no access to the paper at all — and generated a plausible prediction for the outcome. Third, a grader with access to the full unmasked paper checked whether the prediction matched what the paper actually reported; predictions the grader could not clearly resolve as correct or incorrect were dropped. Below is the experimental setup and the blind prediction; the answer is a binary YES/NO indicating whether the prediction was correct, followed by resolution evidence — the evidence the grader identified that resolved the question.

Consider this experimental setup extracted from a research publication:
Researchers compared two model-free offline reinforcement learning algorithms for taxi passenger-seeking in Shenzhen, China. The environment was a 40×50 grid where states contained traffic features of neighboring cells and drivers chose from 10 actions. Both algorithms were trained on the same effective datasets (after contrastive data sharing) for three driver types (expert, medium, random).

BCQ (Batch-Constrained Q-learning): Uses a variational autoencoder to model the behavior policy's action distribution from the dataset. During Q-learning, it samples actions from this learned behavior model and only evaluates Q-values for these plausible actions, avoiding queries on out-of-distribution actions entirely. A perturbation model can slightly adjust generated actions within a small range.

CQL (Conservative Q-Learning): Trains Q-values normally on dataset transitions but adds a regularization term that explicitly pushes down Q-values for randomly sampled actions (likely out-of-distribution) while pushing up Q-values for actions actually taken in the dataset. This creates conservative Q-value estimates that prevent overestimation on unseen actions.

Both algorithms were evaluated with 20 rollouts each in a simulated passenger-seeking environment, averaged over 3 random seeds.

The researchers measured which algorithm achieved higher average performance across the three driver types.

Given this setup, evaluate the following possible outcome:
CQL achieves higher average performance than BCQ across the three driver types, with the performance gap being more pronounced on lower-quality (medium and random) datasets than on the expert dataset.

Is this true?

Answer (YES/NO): NO